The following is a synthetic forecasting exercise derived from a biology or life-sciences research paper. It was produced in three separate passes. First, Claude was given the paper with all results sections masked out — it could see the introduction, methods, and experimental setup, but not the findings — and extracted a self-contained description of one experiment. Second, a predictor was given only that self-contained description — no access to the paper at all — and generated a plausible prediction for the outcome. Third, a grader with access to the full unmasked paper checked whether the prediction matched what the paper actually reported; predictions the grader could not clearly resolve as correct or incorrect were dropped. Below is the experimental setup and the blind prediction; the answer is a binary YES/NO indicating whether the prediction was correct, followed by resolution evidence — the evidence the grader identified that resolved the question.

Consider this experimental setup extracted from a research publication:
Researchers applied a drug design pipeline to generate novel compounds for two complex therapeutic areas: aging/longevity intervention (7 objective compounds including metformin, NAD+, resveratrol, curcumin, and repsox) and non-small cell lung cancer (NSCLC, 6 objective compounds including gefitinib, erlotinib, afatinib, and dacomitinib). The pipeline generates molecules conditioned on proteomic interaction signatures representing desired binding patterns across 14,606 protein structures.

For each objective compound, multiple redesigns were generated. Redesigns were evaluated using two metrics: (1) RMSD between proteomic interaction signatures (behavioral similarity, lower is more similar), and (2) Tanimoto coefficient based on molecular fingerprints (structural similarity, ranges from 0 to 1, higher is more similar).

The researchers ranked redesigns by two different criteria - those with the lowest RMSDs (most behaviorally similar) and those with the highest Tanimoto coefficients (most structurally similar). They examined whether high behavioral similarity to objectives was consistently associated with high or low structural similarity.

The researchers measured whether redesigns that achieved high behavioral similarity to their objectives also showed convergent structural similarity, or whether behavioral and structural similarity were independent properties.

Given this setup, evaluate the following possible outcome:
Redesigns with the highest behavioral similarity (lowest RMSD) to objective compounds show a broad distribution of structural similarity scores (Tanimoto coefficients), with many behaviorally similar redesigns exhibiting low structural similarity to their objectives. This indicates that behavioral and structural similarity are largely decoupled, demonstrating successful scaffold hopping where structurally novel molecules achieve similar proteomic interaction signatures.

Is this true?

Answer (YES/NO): YES